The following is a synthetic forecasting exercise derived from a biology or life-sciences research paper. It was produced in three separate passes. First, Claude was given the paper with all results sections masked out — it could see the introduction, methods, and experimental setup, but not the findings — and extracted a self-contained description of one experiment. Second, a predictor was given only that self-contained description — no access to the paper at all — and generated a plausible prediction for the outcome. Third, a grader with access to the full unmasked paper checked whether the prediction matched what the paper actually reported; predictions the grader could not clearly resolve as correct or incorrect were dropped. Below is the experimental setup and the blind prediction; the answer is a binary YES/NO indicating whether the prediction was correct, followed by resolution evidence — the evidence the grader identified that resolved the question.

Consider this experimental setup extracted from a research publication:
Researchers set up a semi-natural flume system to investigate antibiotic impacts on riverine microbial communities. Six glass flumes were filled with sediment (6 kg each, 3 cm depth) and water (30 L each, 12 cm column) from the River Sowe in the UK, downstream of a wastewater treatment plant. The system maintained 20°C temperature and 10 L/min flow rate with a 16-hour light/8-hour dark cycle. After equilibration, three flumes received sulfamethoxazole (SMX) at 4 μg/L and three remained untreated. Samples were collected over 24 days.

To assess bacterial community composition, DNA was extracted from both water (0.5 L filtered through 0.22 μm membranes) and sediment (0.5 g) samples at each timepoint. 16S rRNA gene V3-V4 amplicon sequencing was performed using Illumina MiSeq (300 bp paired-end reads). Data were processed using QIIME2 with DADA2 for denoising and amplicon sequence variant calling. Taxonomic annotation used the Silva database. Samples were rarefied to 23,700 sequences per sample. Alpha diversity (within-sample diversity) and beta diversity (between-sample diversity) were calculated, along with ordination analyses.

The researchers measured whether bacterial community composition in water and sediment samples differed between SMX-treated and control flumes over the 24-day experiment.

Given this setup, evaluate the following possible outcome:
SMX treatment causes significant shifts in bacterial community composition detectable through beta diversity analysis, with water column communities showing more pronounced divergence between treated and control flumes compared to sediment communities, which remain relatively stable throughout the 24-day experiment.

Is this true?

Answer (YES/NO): YES